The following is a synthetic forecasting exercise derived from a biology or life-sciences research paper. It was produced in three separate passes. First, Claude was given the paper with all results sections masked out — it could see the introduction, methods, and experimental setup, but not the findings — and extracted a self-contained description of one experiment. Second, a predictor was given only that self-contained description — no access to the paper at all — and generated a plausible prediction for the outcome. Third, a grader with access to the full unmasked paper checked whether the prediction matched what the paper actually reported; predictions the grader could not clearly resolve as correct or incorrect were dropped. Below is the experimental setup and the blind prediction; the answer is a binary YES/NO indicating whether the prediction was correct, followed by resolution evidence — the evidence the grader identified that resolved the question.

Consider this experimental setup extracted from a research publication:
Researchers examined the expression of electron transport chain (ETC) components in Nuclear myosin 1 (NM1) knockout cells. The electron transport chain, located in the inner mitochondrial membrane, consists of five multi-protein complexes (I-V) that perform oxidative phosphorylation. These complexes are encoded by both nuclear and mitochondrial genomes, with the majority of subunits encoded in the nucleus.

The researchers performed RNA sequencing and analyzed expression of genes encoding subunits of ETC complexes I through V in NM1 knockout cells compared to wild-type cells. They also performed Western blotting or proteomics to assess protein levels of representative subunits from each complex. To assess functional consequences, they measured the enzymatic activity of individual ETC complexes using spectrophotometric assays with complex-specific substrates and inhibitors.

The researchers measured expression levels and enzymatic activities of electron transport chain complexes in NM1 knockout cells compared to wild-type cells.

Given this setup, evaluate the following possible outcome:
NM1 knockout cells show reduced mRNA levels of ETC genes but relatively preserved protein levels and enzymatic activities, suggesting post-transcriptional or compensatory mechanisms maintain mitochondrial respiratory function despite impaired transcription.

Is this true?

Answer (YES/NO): NO